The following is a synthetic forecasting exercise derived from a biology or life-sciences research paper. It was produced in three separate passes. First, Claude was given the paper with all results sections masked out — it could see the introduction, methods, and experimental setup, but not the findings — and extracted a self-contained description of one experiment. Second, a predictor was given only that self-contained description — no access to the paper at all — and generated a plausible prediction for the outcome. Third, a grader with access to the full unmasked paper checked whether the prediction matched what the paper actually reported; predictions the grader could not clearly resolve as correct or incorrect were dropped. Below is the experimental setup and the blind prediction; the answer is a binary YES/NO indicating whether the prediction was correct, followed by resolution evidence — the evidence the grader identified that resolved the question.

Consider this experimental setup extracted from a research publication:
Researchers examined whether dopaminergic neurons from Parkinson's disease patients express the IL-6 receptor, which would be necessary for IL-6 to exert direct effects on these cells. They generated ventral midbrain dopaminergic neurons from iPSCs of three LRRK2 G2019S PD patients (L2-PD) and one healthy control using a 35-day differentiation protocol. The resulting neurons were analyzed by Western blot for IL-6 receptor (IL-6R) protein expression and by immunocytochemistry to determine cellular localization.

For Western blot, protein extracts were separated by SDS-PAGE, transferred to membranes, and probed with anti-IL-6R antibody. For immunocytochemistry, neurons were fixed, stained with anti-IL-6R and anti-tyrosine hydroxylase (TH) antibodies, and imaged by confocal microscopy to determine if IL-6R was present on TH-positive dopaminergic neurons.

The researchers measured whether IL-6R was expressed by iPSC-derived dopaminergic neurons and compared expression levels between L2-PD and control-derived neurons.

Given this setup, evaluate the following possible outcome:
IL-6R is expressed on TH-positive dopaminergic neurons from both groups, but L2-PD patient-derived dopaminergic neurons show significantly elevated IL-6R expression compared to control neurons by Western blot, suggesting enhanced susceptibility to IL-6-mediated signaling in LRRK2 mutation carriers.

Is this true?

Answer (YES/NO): YES